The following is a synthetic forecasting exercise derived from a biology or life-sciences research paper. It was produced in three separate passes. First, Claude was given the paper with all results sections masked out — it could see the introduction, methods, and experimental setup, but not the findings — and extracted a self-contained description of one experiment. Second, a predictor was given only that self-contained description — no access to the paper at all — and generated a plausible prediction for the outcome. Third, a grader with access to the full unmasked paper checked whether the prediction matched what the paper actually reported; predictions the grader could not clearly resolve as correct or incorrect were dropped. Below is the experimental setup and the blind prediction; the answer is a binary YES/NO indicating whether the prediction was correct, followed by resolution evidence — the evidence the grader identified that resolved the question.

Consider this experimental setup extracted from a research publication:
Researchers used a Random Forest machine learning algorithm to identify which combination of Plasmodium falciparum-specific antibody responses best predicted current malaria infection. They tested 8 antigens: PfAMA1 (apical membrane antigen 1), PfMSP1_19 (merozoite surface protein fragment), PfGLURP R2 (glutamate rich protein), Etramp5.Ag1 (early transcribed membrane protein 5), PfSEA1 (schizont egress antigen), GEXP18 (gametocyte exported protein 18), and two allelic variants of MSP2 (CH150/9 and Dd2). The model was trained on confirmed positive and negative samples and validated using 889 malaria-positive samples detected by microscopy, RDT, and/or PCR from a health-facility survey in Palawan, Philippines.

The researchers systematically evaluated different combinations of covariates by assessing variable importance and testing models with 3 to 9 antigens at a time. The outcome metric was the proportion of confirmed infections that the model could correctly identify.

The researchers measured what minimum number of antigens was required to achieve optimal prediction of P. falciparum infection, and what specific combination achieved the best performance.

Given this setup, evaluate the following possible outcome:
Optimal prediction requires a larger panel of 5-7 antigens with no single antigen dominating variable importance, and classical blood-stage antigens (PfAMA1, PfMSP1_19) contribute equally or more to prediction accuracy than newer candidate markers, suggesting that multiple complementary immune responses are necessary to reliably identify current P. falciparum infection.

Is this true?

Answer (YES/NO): NO